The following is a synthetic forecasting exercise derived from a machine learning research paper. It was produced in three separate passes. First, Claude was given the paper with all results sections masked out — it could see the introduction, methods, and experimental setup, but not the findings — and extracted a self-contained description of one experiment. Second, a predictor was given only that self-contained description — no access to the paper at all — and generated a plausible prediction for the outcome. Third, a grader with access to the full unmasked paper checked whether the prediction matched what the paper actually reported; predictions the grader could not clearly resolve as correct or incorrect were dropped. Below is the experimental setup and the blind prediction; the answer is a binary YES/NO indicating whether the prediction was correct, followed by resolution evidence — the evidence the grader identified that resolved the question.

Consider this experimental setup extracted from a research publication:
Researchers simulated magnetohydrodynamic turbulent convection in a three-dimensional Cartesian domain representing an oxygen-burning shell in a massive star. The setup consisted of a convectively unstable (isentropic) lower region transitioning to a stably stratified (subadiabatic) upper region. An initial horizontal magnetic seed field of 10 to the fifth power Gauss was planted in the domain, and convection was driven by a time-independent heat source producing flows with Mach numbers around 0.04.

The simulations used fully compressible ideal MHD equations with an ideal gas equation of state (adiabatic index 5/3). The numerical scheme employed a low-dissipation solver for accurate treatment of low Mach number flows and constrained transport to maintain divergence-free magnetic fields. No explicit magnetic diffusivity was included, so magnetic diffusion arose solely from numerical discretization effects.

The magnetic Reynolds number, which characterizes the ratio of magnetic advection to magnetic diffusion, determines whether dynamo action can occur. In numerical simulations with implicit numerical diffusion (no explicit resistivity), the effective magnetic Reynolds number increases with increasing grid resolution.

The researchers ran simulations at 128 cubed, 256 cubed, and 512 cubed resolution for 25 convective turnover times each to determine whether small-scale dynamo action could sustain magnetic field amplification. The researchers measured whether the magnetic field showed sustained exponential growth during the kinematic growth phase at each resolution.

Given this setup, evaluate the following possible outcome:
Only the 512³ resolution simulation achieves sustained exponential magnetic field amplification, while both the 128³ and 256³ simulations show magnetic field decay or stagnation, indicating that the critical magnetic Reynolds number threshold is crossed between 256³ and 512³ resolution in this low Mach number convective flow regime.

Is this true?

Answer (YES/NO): NO